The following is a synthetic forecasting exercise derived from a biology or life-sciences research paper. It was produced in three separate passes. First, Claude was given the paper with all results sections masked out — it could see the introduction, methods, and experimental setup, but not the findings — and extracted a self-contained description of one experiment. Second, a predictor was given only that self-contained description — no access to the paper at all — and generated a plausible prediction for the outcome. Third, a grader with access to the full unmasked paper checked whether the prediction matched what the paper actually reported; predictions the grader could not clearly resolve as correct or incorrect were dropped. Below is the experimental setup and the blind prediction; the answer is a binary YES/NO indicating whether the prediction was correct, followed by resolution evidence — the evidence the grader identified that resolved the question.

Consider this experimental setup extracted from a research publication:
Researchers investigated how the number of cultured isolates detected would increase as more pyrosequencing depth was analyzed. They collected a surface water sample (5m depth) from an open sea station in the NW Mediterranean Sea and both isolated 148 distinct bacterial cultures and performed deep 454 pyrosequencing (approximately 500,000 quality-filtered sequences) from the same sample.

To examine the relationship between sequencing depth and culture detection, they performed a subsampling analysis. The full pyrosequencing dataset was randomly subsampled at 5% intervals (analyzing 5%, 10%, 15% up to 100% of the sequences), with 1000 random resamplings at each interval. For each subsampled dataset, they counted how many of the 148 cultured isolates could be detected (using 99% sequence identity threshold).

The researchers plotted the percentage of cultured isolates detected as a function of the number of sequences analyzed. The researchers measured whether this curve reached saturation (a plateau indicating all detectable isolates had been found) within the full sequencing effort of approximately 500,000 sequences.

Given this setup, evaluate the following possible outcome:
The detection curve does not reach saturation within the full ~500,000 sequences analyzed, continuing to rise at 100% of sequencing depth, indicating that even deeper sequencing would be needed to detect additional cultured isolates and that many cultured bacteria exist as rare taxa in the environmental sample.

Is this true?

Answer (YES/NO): YES